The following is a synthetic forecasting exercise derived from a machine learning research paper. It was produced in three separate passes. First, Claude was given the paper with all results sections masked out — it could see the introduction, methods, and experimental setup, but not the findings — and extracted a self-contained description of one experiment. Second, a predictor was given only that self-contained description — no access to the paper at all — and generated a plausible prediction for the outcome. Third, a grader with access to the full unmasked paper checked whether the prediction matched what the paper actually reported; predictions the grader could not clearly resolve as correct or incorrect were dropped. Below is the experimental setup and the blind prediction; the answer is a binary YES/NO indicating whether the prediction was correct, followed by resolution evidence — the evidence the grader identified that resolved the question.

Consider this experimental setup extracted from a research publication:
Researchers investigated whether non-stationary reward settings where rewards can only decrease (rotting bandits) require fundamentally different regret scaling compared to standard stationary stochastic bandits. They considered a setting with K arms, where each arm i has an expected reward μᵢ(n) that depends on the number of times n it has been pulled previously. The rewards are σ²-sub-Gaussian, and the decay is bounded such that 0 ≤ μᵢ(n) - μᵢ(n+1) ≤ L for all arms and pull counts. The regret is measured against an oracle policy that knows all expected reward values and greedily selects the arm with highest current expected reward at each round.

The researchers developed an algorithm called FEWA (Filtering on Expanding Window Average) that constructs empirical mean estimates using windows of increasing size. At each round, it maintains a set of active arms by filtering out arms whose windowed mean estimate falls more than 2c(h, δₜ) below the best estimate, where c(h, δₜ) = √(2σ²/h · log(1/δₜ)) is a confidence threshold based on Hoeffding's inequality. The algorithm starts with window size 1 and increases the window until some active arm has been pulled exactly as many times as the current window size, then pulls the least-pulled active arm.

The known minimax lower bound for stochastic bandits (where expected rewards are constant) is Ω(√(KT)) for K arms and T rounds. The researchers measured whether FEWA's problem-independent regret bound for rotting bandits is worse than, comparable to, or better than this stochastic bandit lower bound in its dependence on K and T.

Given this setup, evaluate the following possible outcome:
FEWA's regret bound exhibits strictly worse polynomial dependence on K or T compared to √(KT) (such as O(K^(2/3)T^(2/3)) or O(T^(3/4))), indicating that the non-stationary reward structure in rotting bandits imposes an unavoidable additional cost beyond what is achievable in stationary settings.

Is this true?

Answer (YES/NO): NO